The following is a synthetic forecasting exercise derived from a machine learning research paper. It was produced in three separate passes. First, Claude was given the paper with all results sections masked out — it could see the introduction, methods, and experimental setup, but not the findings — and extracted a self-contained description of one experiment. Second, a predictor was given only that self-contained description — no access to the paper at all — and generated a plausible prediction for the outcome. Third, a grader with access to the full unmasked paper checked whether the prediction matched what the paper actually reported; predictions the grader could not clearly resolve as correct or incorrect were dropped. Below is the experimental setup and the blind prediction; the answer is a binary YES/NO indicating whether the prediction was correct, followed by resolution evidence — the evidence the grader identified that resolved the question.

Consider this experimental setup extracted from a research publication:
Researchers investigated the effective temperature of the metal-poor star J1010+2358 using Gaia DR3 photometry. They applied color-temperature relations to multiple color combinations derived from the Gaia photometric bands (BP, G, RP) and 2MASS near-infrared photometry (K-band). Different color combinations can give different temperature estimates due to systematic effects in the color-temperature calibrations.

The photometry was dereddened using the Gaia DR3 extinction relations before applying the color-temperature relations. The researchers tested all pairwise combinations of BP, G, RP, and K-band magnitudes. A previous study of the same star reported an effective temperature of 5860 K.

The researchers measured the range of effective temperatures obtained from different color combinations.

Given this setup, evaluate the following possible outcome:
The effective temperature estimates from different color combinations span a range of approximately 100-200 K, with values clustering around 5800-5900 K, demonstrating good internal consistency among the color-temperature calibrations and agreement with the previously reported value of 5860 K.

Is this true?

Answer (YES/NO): NO